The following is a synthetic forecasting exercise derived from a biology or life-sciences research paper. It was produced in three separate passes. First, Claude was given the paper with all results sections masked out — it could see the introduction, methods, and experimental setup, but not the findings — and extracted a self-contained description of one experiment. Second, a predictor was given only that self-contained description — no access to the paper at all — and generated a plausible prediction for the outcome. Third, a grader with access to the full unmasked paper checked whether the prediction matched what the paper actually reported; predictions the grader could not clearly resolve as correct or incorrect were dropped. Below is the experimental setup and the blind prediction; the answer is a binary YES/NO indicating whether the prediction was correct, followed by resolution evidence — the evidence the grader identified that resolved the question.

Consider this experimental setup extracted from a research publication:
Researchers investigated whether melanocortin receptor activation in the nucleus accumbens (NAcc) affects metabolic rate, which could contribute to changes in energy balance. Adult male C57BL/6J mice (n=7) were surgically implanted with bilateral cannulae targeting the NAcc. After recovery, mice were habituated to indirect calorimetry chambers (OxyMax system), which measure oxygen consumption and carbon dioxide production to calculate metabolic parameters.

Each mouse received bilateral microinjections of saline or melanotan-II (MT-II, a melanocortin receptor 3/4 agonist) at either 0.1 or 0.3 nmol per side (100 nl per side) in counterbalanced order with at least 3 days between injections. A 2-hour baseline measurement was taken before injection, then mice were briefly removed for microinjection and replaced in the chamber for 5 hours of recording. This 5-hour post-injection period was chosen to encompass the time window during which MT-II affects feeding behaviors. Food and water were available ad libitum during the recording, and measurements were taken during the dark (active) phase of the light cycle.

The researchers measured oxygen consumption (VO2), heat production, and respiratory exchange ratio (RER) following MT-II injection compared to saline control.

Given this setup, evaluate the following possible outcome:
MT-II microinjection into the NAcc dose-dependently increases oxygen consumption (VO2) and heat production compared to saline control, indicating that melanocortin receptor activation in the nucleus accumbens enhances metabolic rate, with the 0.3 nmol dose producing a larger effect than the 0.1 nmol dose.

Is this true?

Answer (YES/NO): NO